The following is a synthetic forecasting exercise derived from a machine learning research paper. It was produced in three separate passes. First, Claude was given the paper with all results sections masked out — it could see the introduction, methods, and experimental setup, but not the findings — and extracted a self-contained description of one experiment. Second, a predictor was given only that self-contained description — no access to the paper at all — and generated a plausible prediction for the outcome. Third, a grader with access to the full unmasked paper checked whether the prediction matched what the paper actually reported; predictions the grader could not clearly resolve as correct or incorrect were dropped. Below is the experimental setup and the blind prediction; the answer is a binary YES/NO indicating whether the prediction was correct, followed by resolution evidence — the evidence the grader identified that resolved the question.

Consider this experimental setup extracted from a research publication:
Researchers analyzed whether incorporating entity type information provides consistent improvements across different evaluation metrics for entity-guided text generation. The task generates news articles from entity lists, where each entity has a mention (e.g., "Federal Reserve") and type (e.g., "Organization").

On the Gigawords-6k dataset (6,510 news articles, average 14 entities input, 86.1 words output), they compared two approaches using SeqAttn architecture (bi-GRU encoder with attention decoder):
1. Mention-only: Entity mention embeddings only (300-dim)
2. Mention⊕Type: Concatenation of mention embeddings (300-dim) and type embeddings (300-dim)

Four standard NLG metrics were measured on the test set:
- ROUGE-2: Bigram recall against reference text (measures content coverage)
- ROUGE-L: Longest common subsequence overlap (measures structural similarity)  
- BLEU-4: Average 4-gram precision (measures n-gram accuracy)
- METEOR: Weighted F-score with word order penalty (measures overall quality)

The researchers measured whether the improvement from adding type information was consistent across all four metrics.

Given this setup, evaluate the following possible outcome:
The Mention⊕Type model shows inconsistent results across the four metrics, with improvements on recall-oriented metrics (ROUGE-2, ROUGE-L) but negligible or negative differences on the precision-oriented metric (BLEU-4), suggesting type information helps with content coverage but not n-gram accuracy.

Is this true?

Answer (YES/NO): NO